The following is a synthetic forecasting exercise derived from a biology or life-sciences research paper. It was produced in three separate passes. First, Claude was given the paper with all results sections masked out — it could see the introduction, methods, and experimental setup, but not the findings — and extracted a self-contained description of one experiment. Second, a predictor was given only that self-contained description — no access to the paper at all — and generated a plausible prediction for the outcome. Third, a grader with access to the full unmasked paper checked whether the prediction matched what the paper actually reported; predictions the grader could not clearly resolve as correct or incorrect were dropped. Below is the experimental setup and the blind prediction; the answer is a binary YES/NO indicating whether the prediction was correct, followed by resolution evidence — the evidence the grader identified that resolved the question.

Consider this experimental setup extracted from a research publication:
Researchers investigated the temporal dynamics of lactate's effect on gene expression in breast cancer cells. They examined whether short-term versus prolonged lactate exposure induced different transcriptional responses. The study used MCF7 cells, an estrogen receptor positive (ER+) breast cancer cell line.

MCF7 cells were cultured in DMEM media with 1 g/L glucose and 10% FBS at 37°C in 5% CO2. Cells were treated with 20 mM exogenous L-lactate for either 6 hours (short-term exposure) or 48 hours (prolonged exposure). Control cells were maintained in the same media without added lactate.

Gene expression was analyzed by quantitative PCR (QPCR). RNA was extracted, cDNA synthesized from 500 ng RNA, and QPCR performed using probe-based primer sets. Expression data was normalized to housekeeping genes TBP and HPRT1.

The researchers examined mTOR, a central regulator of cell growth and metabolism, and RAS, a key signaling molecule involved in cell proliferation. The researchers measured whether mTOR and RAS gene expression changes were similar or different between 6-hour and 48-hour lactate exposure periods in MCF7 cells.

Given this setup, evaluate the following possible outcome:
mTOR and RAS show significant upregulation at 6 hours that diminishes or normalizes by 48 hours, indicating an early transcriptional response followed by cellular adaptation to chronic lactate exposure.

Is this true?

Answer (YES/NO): NO